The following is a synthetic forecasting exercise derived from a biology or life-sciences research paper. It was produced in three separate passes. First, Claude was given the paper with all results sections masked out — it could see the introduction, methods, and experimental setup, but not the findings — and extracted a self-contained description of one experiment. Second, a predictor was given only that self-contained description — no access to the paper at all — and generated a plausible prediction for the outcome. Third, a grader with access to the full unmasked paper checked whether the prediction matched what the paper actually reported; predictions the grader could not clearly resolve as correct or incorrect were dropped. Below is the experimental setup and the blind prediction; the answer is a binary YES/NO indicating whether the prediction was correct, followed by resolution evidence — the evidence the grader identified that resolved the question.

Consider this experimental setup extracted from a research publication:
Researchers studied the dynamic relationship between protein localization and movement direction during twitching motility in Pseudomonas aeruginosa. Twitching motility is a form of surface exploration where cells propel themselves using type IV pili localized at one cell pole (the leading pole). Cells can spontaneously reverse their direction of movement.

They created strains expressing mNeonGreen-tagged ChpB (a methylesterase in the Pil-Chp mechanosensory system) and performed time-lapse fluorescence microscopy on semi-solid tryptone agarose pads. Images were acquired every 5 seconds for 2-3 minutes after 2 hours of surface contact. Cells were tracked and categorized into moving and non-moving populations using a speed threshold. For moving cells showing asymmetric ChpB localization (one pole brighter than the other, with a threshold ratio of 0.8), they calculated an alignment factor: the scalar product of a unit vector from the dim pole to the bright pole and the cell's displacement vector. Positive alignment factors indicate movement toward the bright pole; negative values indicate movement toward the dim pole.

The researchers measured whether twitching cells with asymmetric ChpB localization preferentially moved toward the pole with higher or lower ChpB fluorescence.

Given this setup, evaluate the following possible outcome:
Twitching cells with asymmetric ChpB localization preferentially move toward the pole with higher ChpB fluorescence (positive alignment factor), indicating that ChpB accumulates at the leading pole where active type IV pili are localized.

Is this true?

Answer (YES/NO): YES